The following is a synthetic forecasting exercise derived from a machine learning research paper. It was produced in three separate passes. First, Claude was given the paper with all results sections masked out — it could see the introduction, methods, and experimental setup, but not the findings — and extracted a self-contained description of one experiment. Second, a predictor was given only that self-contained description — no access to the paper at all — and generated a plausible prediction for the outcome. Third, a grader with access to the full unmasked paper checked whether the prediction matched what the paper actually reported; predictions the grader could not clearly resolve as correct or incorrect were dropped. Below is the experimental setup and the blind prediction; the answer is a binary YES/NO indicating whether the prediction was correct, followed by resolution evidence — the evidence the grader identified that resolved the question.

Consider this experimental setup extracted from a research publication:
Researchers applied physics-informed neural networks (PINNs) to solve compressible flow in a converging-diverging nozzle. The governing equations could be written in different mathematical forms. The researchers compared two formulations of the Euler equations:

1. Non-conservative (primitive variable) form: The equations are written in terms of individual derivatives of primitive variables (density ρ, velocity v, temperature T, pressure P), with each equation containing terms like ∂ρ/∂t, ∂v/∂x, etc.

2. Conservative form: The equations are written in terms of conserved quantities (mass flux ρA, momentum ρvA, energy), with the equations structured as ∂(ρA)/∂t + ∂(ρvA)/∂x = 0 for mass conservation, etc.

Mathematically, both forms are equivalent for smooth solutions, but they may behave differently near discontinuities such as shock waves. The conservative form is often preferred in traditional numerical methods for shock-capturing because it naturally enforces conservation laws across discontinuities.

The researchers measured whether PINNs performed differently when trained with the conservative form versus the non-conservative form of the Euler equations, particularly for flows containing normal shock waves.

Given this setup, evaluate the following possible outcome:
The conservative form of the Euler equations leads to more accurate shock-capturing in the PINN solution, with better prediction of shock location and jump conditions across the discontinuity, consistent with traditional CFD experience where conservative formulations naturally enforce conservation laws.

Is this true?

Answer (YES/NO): NO